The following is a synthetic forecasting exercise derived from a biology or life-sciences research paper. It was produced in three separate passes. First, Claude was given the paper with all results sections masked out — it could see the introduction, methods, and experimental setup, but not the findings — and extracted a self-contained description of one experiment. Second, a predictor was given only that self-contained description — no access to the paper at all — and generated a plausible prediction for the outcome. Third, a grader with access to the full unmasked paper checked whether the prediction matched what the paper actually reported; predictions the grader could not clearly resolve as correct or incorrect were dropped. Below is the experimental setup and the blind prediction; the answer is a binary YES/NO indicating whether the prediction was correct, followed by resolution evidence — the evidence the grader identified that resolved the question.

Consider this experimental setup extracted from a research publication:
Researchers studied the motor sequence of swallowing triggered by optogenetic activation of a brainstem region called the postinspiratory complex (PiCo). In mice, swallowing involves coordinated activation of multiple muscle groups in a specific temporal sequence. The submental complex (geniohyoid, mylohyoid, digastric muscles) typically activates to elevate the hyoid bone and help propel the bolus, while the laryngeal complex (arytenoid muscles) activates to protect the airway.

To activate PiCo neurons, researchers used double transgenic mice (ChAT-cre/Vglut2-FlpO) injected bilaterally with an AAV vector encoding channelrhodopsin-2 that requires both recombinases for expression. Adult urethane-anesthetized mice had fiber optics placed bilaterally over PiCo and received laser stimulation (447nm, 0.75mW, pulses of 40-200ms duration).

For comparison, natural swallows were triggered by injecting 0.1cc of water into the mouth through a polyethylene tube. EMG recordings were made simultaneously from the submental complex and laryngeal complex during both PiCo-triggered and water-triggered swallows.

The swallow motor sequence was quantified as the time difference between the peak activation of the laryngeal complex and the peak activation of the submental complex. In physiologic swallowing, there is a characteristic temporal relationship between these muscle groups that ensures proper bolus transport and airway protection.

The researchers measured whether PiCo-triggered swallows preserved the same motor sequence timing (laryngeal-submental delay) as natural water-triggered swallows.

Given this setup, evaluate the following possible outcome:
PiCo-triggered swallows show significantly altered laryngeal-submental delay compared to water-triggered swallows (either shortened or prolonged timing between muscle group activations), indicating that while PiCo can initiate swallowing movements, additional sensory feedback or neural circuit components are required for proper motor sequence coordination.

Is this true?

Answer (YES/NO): NO